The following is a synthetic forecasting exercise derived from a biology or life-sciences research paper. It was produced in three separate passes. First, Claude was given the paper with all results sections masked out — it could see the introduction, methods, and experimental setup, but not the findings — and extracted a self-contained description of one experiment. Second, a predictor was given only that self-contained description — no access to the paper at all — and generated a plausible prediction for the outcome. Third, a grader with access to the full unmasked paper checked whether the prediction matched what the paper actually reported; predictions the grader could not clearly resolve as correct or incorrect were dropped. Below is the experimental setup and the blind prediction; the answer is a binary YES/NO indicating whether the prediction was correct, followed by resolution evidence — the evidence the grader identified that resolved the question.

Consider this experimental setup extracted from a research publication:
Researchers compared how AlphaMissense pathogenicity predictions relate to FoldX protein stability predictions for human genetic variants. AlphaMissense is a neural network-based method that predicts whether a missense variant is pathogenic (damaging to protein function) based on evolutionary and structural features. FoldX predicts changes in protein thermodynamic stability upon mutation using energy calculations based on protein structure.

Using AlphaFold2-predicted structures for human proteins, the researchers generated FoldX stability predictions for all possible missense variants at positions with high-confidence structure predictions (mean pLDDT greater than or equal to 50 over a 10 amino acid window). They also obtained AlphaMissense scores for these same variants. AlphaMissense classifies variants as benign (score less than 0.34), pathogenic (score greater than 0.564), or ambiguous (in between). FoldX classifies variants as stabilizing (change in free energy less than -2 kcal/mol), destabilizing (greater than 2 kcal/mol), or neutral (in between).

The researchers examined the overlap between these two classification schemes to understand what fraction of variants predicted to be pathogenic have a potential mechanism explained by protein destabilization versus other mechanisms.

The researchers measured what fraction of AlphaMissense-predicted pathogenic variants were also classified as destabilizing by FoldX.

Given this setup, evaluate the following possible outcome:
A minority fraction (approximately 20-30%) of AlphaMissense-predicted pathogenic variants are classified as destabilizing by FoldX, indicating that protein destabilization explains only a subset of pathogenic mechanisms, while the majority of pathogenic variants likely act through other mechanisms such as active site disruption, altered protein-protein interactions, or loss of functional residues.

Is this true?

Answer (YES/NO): NO